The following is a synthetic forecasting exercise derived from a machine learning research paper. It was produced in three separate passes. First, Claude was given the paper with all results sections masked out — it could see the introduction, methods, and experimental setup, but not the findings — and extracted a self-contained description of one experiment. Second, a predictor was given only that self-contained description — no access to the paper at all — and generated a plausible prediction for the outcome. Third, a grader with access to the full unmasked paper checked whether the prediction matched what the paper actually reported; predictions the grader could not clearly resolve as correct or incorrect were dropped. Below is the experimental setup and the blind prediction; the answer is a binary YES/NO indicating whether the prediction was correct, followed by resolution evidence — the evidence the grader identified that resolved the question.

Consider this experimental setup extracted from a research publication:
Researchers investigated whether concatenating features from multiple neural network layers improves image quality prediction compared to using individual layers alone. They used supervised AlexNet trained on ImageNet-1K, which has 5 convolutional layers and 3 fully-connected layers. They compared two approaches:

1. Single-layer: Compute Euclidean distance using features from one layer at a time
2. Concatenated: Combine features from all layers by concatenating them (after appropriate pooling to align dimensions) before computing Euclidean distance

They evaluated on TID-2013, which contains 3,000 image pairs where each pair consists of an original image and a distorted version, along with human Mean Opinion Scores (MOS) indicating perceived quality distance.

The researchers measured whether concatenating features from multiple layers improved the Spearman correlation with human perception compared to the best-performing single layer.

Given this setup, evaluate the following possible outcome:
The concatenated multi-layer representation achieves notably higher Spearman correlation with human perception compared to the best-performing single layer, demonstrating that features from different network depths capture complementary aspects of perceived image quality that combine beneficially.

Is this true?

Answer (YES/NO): NO